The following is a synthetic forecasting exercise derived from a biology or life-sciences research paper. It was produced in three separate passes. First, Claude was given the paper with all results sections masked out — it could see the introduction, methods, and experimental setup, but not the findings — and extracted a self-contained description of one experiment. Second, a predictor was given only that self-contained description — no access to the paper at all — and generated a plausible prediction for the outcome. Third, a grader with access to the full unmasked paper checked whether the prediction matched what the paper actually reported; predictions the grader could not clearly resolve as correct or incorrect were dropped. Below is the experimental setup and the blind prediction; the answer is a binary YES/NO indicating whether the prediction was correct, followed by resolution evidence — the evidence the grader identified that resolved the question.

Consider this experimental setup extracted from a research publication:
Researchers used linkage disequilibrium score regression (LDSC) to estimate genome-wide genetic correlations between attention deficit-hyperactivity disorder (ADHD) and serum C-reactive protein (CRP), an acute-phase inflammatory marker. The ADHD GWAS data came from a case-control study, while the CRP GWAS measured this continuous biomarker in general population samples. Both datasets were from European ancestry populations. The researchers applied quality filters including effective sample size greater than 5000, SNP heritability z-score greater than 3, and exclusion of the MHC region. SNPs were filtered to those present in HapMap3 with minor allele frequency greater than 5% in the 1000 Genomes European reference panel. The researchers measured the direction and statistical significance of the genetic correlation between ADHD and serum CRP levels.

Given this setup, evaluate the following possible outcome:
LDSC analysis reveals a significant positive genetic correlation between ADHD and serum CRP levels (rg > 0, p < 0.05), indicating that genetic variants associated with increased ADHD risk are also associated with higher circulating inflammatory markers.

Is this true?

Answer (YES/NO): YES